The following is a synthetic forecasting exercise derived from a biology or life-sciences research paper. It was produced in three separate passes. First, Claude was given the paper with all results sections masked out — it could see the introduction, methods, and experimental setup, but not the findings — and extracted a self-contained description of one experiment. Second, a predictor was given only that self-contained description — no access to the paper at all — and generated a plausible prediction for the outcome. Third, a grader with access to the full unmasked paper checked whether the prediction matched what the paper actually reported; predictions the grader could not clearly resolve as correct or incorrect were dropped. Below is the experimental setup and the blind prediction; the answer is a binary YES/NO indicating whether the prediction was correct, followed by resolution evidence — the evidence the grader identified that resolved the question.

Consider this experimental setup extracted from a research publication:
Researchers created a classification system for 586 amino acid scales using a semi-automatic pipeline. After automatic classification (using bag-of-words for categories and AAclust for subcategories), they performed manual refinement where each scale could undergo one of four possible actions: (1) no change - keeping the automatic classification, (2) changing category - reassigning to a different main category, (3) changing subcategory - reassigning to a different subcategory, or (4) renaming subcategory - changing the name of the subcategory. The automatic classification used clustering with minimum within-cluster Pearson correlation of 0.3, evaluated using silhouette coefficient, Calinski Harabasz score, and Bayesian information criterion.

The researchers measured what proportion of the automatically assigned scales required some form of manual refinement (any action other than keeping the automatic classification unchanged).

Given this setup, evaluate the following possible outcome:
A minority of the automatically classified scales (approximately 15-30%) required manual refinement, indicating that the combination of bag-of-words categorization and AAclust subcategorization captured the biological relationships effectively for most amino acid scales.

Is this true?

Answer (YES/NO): NO